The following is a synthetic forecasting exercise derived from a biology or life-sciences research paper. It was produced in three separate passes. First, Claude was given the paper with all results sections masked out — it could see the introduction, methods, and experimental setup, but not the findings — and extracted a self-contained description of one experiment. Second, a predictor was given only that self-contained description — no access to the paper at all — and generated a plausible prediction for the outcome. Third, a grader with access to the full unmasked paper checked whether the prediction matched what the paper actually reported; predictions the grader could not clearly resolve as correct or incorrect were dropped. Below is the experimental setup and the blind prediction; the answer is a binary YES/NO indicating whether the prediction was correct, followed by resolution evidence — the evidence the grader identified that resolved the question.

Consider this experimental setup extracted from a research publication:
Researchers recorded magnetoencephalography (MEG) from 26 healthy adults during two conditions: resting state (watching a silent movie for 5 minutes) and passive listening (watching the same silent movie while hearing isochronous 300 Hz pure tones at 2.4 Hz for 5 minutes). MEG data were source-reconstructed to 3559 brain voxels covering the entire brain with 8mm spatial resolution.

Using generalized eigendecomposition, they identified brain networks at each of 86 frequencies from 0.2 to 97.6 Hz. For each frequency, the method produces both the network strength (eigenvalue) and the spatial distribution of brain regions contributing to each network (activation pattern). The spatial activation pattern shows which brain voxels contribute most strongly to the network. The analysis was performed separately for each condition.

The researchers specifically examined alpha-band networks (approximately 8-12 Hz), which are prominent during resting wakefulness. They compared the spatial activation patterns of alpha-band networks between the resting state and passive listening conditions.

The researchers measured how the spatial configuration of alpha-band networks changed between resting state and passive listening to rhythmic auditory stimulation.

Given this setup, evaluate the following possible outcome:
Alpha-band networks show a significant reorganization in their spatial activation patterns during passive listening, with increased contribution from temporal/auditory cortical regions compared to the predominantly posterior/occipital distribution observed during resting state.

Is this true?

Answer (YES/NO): NO